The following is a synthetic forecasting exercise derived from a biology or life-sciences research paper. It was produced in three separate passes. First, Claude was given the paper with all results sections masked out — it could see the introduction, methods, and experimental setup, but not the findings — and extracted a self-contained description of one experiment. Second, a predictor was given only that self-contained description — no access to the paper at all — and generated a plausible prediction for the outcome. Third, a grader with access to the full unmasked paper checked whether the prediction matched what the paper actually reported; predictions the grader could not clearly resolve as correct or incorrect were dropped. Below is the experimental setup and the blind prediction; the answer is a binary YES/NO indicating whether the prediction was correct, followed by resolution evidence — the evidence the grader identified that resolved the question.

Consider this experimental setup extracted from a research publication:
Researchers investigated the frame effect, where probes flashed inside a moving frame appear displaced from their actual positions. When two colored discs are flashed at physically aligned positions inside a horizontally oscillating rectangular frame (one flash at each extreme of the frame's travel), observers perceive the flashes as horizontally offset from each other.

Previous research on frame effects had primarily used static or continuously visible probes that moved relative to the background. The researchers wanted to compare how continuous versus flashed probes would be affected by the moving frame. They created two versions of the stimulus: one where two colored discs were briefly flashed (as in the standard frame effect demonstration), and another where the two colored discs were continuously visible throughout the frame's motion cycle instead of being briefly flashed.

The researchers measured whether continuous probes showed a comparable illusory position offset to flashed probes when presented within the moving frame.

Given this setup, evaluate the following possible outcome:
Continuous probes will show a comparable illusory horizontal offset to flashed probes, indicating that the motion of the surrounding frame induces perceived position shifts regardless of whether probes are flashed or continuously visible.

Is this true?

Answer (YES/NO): NO